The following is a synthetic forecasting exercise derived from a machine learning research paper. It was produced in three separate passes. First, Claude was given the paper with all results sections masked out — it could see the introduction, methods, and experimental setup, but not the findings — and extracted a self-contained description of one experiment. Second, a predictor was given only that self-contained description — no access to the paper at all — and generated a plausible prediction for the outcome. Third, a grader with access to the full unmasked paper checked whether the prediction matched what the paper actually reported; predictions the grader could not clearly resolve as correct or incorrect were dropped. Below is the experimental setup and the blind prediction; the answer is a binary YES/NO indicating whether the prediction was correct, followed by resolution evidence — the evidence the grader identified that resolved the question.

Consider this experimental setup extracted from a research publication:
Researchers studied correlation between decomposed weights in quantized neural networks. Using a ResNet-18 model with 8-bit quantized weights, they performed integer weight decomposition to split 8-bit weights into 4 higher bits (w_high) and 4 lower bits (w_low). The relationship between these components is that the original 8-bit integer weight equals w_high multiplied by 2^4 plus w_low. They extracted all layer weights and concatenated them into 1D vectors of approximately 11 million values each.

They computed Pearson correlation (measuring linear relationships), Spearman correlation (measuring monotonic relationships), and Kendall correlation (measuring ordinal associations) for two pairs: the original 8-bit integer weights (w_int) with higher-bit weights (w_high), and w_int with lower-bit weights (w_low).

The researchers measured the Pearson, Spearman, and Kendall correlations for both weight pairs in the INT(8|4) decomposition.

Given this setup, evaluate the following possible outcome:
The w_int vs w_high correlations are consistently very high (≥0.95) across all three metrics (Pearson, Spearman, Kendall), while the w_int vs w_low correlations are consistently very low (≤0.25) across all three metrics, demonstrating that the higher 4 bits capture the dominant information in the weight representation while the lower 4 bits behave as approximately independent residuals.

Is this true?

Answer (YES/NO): NO